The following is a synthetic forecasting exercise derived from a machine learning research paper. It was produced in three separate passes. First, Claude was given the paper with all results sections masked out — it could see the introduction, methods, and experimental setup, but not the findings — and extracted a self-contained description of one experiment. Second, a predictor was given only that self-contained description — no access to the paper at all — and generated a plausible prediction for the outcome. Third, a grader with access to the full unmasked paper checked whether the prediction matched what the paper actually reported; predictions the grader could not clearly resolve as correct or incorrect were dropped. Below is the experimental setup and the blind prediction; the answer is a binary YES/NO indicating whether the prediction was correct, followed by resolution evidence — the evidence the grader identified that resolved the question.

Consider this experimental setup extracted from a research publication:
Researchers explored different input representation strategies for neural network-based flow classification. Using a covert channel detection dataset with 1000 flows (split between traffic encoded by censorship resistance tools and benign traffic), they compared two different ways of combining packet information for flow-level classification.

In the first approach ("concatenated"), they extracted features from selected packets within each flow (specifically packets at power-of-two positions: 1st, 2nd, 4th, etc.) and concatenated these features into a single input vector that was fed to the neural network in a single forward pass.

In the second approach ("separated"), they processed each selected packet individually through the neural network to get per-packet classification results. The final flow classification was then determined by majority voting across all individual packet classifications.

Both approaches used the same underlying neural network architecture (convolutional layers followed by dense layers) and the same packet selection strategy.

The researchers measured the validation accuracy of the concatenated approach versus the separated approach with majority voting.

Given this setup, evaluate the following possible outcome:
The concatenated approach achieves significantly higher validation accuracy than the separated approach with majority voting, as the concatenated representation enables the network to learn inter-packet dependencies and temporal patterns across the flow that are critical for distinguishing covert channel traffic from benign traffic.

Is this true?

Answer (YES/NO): NO